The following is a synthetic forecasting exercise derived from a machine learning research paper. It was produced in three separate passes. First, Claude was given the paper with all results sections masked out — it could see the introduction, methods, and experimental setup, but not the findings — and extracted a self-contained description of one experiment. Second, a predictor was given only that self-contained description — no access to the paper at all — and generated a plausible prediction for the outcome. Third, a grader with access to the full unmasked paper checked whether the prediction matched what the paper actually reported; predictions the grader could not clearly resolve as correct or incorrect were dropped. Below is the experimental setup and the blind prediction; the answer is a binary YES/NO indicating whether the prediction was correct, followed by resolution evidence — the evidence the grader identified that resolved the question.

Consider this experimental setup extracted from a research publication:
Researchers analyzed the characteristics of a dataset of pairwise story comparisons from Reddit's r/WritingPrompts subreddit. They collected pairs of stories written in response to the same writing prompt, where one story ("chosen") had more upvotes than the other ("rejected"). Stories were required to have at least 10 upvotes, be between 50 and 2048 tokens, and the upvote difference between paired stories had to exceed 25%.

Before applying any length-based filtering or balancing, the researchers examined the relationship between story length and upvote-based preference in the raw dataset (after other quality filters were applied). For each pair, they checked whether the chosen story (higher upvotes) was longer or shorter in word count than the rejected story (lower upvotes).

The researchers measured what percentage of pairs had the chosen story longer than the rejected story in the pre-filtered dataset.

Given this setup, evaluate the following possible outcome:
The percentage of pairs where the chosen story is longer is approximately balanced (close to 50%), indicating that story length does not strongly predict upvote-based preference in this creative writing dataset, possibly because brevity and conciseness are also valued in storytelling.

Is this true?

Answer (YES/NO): NO